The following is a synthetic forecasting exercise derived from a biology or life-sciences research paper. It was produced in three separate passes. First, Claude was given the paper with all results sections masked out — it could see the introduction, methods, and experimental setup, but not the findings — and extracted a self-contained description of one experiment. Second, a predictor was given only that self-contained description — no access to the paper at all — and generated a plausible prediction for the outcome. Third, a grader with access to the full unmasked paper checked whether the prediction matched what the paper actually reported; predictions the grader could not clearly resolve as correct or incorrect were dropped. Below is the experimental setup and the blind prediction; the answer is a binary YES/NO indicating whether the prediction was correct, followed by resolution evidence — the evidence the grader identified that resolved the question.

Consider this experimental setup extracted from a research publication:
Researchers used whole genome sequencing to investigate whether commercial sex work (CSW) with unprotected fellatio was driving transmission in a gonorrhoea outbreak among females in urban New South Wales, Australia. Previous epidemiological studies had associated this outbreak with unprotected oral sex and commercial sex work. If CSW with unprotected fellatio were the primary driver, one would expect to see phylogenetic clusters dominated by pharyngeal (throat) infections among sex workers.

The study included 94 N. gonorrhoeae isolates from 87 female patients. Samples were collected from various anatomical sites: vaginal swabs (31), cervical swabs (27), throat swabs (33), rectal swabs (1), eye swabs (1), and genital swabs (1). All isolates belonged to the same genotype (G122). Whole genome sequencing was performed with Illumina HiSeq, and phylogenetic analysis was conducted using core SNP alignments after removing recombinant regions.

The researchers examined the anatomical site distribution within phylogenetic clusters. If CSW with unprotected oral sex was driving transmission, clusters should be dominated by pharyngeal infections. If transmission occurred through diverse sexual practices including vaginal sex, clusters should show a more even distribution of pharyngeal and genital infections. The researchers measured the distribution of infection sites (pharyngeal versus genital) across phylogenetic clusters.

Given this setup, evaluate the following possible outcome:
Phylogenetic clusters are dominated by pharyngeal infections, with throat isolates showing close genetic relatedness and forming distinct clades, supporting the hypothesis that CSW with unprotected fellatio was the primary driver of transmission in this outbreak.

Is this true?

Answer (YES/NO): NO